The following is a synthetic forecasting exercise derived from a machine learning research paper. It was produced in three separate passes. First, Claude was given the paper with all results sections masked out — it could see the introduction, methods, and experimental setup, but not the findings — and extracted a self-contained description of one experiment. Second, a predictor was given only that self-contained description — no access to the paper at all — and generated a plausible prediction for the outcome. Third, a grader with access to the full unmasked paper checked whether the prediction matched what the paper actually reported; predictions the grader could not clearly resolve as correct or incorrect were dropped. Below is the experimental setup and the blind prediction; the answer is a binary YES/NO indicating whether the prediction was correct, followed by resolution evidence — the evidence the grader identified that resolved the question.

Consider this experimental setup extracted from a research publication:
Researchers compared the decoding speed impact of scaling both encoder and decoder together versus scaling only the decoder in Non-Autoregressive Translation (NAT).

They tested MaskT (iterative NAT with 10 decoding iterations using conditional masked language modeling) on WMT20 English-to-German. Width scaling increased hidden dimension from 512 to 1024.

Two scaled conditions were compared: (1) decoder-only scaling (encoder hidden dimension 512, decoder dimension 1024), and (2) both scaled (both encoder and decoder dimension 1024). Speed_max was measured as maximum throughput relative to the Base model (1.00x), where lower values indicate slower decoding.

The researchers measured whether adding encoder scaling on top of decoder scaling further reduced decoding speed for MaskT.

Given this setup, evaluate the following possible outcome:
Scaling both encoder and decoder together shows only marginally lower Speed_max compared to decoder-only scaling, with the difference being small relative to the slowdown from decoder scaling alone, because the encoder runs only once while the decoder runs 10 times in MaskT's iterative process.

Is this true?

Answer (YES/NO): YES